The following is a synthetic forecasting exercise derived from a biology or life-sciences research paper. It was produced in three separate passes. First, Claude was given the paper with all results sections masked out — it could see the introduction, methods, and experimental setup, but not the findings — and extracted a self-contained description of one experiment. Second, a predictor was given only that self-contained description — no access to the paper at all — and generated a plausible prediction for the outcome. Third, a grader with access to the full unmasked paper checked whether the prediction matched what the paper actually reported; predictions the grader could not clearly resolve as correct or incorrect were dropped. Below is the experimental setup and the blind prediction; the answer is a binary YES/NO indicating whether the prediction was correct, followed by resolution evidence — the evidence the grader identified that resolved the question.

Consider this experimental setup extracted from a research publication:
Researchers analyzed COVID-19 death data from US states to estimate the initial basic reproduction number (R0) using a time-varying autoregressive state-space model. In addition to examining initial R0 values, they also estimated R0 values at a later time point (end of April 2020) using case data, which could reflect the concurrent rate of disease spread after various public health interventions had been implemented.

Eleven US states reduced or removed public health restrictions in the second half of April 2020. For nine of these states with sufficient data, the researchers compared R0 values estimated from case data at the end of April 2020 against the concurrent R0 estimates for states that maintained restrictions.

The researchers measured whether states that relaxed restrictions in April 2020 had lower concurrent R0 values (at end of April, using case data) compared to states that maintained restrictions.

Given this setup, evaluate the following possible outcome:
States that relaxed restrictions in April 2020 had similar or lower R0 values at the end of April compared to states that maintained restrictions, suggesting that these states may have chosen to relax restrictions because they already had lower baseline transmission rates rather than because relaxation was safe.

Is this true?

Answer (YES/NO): NO